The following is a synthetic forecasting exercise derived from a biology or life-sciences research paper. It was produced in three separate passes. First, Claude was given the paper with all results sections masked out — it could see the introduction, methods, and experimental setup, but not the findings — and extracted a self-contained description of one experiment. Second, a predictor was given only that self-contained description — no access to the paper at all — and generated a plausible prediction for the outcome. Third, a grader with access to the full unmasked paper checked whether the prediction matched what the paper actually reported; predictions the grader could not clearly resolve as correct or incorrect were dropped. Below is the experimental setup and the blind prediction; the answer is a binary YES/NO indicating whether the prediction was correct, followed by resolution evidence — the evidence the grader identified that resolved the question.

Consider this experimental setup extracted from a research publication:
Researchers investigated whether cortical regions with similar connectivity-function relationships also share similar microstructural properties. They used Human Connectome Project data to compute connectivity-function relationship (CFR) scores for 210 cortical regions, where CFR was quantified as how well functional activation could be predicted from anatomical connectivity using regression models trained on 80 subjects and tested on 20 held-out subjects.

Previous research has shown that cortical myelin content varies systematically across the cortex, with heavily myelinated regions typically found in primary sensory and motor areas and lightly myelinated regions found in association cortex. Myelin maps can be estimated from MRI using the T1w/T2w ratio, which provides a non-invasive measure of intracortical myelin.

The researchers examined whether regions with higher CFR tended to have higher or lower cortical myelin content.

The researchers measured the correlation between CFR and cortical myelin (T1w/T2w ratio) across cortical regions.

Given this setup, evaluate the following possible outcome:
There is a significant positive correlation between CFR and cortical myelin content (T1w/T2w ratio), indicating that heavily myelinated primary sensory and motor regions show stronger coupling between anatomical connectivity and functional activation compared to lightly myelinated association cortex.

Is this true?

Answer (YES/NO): YES